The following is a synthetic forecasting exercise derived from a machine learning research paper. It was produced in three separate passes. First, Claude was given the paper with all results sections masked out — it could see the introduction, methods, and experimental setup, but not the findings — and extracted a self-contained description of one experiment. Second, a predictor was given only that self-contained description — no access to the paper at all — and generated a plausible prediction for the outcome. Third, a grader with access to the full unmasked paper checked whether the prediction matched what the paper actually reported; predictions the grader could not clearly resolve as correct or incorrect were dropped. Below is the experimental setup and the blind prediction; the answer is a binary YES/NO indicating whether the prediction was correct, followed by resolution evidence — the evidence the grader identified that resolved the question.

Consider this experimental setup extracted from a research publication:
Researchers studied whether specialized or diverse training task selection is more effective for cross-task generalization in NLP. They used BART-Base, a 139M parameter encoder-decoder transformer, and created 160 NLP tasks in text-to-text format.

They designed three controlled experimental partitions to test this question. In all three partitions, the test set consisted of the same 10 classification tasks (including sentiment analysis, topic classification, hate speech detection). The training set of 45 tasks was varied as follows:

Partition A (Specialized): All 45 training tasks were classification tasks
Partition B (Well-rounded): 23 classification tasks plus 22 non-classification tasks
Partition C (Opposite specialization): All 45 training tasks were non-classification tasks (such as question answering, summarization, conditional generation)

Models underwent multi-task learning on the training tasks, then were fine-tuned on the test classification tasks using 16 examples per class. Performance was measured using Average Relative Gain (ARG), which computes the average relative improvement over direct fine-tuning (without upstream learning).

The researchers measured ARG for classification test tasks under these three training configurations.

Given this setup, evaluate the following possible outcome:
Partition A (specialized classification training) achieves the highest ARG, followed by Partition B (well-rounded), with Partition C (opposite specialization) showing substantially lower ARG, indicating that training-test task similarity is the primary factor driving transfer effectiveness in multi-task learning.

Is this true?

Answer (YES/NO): NO